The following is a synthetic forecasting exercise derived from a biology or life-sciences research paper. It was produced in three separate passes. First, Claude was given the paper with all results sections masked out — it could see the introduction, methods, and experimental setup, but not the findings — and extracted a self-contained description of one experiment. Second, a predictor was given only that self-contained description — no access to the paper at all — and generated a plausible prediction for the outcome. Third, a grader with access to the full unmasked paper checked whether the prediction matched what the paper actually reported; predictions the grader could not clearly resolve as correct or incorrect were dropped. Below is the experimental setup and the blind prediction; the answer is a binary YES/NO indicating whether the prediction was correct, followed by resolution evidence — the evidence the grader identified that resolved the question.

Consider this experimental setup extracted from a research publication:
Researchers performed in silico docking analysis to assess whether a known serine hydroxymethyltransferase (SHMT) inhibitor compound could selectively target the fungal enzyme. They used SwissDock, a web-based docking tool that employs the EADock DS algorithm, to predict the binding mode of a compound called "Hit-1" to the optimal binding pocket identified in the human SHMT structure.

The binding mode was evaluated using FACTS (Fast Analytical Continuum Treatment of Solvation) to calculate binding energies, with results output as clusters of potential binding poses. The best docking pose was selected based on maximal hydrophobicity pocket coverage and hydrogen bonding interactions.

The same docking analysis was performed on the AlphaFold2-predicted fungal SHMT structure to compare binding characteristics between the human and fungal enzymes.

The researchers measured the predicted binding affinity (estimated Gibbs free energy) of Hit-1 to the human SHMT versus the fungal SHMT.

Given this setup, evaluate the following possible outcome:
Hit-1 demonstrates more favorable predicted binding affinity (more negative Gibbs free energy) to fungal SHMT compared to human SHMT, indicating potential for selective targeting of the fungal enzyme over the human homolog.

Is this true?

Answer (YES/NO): NO